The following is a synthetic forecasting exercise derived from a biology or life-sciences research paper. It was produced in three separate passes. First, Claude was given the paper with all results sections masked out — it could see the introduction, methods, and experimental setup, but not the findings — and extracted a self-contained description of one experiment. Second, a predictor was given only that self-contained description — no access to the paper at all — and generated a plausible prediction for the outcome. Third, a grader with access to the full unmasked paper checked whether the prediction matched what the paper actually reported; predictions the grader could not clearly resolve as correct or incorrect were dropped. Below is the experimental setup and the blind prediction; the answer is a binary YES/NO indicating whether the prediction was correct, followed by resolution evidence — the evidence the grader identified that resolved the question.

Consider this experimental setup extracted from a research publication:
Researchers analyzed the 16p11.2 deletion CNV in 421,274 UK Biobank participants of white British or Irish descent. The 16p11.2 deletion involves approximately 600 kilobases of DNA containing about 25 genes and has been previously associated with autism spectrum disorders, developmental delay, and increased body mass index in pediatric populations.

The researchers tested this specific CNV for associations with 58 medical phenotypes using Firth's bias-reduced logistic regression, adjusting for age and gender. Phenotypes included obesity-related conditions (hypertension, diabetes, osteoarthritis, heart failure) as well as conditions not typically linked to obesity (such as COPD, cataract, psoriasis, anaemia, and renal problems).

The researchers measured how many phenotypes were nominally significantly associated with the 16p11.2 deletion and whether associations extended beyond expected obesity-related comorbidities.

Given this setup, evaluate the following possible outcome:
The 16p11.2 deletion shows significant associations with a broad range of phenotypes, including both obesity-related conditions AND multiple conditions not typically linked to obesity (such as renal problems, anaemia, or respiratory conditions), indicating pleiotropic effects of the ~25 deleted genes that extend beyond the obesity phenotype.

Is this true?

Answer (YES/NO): YES